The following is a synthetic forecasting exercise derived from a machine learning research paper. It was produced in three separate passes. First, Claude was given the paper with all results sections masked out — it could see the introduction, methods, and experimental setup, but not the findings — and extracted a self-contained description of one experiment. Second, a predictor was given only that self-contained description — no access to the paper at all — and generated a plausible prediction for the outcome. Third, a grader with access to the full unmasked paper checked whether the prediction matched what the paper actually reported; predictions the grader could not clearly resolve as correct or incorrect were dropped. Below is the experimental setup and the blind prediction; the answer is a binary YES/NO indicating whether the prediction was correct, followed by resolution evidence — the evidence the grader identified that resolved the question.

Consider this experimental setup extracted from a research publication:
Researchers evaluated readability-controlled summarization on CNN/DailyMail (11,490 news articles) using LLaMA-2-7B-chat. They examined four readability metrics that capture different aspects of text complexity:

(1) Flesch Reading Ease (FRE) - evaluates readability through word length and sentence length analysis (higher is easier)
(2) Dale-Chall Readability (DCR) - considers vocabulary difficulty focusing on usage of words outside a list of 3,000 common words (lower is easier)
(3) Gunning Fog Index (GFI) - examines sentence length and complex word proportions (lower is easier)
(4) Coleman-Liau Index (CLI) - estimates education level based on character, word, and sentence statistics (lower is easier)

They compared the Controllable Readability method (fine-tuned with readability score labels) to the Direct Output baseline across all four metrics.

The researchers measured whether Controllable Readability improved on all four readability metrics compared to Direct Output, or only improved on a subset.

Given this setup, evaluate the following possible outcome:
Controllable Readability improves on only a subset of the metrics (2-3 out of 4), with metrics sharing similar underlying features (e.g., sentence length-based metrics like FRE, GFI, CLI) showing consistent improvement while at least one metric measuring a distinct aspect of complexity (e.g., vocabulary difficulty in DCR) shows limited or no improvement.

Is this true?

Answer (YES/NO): NO